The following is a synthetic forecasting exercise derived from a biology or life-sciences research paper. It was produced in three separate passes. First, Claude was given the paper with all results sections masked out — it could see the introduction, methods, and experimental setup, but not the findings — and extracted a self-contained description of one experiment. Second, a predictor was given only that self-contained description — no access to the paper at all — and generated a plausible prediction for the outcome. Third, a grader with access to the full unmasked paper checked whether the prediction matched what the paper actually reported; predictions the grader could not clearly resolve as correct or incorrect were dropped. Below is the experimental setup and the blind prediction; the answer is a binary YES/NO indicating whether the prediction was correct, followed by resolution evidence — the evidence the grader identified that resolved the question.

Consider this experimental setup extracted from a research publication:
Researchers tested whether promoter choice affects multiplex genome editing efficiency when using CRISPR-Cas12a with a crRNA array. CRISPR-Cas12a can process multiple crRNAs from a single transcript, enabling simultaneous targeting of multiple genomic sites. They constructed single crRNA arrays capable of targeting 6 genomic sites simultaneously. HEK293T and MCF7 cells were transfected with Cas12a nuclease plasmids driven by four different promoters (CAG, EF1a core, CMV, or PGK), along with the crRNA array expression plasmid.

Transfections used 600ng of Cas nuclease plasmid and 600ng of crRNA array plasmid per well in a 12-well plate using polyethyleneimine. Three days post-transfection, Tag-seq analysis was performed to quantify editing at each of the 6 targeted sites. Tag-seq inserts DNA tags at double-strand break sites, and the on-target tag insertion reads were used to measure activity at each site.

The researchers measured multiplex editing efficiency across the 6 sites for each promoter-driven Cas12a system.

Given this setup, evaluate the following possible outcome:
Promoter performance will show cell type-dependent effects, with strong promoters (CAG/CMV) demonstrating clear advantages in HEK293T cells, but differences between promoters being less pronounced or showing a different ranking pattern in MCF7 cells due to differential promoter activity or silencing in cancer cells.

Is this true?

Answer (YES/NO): NO